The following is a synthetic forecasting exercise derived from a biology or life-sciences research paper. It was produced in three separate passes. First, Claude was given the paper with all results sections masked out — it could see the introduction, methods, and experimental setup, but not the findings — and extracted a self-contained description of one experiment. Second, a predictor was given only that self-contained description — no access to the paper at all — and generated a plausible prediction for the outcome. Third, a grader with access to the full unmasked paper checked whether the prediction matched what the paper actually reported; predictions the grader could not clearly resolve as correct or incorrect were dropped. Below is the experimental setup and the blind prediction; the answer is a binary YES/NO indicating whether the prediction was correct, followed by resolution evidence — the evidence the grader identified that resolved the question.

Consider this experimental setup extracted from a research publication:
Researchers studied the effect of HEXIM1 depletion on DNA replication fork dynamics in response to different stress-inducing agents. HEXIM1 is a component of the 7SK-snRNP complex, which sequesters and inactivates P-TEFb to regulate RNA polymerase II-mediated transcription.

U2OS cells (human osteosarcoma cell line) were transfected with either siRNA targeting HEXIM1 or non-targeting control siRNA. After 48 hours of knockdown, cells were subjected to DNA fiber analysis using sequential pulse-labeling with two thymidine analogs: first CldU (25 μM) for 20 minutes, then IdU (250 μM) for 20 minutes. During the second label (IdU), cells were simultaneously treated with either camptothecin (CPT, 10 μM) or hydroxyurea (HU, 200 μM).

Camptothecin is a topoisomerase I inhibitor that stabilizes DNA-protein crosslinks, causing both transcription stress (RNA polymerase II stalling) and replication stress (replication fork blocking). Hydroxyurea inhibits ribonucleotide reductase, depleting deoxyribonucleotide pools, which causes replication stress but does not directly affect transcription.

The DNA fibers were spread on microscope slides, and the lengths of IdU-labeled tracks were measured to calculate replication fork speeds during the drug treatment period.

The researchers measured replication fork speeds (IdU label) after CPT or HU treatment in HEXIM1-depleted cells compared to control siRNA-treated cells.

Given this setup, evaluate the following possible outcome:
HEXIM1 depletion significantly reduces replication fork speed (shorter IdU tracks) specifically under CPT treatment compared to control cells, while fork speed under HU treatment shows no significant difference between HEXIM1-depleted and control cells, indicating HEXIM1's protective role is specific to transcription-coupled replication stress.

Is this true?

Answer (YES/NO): NO